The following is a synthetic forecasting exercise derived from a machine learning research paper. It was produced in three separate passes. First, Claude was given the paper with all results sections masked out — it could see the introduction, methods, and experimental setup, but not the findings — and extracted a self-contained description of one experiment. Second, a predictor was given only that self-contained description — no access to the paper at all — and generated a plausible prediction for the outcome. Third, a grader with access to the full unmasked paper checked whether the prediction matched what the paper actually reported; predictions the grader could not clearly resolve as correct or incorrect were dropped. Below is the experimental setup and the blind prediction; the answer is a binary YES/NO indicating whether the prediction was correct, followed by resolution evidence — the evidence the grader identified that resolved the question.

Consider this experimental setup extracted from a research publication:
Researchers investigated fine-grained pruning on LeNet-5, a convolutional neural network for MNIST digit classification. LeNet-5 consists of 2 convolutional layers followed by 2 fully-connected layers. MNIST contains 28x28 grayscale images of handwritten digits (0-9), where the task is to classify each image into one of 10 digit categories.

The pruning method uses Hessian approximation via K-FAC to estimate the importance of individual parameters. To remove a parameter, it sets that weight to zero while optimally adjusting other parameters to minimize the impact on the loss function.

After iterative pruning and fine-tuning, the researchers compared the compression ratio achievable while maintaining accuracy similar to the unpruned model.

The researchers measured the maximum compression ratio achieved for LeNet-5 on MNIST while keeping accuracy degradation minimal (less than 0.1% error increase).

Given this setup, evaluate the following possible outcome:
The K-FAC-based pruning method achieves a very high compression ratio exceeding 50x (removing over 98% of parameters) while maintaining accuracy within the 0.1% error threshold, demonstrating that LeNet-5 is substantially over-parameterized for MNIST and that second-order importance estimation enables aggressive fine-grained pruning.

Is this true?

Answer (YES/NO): YES